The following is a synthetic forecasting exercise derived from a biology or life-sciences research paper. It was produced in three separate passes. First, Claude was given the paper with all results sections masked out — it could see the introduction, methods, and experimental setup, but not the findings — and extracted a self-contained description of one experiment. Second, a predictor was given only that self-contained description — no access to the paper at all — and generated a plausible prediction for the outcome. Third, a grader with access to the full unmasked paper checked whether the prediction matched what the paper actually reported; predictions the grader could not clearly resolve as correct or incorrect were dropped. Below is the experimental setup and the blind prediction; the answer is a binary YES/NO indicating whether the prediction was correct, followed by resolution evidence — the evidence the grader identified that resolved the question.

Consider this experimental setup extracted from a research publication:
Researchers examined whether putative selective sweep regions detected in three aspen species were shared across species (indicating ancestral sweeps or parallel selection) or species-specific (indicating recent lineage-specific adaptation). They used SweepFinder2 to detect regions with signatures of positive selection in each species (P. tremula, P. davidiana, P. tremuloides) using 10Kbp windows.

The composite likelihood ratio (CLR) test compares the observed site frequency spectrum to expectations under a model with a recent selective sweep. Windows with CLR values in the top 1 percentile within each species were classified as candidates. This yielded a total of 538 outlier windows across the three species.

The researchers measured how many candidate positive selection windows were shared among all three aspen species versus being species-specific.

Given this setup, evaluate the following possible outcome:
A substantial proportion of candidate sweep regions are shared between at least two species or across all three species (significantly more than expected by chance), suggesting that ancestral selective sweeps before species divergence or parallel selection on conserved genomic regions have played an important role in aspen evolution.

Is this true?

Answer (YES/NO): NO